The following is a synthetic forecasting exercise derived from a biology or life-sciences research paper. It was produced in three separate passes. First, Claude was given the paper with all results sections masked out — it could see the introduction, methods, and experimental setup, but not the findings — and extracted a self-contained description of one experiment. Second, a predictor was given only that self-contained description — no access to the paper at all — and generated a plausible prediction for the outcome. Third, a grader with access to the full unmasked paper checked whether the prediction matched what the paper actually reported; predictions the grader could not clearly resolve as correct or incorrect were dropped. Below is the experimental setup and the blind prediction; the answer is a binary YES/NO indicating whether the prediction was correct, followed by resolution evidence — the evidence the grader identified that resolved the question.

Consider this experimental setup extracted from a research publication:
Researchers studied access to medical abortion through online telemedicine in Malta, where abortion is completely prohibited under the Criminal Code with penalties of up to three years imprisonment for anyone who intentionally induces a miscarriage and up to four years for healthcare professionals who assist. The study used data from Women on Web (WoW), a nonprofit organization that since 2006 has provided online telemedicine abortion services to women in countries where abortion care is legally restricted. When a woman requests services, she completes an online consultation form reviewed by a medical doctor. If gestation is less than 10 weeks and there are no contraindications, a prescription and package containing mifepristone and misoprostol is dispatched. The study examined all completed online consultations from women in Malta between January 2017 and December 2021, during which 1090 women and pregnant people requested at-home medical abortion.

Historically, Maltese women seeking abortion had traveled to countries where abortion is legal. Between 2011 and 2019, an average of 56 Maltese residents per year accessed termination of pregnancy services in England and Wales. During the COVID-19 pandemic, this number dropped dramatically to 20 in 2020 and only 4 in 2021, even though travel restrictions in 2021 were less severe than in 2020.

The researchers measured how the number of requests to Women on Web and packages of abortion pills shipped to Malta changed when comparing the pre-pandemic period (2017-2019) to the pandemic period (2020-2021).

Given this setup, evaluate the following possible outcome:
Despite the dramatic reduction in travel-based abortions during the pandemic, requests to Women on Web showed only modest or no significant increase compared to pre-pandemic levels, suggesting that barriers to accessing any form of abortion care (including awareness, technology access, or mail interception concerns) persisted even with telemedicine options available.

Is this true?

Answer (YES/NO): NO